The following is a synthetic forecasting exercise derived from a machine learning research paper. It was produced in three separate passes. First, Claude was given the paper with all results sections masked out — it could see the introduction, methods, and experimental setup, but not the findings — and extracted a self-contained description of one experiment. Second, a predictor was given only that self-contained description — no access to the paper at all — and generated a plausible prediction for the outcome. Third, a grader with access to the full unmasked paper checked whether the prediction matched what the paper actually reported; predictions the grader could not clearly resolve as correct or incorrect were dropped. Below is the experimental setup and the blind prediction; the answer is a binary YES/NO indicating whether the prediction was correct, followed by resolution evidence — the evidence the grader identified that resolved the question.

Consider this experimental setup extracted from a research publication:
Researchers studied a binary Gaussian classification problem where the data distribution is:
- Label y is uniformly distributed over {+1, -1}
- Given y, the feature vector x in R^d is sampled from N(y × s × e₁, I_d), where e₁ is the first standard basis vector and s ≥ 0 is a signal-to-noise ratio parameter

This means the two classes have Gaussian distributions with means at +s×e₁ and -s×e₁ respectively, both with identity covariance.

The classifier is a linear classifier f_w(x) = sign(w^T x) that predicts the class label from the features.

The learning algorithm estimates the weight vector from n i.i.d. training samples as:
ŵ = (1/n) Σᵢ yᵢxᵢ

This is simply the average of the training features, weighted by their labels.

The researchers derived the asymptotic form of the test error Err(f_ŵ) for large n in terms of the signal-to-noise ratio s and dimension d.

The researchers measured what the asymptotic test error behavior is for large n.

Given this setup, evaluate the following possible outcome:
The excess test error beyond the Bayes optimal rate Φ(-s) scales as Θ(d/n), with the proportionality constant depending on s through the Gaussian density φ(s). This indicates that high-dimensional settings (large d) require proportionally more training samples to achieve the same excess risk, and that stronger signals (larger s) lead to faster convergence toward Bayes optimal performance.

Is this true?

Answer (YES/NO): NO